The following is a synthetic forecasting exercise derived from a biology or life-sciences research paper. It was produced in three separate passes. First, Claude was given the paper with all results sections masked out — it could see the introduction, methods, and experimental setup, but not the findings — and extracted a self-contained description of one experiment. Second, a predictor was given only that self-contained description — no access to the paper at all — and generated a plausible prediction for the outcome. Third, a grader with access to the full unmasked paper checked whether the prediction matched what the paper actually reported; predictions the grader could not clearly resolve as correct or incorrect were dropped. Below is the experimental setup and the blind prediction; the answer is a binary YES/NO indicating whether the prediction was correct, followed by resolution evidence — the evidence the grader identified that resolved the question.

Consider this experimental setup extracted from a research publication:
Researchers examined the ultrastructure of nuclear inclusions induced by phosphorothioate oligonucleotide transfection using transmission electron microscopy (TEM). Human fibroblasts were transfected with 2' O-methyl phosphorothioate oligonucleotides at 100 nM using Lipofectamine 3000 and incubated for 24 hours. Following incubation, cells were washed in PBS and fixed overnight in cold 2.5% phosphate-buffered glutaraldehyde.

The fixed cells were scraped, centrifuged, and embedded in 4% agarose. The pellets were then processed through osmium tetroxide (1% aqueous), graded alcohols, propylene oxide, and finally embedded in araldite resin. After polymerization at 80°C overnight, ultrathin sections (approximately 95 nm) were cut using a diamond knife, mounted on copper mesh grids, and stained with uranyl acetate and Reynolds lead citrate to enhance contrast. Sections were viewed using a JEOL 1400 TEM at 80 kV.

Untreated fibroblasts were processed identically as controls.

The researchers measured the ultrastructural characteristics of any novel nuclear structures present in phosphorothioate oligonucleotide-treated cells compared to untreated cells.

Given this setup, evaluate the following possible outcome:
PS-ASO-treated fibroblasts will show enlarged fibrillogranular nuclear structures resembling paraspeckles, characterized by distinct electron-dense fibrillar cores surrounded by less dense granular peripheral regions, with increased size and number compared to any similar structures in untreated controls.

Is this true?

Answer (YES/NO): NO